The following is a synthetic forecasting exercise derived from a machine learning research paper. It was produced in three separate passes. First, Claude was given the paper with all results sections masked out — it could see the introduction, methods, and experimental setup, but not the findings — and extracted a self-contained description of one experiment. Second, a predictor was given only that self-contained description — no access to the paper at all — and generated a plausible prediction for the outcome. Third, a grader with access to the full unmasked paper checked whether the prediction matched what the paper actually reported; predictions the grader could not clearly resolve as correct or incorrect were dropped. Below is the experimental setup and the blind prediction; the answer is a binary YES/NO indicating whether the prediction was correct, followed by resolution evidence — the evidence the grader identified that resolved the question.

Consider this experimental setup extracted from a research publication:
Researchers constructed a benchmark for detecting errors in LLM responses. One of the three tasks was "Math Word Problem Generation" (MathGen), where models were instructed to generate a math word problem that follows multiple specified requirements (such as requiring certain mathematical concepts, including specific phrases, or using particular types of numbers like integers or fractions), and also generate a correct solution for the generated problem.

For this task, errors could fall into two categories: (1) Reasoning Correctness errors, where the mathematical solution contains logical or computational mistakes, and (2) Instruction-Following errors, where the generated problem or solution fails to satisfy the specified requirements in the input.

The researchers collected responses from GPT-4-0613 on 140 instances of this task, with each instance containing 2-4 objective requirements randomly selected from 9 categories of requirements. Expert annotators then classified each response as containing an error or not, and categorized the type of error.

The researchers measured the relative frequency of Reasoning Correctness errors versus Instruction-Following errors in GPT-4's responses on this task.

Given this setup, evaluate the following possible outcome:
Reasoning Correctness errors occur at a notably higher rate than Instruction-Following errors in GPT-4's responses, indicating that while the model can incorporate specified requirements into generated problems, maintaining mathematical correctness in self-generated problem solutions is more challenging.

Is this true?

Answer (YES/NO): NO